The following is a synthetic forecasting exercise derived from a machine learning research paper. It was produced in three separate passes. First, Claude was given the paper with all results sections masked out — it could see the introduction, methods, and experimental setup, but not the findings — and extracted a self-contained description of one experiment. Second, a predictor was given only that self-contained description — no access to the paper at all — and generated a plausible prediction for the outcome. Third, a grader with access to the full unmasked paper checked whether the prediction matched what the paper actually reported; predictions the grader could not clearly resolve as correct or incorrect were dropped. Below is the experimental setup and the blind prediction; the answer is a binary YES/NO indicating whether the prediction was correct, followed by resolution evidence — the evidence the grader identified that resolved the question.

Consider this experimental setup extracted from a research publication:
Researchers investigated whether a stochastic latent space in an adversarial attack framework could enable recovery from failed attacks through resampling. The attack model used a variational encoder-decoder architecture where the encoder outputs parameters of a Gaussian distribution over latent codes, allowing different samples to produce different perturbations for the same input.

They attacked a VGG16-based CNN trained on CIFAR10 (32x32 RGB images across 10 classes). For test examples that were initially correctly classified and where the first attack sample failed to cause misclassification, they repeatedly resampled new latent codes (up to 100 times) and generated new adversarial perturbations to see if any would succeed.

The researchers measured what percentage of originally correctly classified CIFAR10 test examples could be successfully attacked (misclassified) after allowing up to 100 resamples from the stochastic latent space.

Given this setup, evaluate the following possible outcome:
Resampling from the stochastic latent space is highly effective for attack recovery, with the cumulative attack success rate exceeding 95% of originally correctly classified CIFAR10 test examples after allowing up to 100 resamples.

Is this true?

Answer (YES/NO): NO